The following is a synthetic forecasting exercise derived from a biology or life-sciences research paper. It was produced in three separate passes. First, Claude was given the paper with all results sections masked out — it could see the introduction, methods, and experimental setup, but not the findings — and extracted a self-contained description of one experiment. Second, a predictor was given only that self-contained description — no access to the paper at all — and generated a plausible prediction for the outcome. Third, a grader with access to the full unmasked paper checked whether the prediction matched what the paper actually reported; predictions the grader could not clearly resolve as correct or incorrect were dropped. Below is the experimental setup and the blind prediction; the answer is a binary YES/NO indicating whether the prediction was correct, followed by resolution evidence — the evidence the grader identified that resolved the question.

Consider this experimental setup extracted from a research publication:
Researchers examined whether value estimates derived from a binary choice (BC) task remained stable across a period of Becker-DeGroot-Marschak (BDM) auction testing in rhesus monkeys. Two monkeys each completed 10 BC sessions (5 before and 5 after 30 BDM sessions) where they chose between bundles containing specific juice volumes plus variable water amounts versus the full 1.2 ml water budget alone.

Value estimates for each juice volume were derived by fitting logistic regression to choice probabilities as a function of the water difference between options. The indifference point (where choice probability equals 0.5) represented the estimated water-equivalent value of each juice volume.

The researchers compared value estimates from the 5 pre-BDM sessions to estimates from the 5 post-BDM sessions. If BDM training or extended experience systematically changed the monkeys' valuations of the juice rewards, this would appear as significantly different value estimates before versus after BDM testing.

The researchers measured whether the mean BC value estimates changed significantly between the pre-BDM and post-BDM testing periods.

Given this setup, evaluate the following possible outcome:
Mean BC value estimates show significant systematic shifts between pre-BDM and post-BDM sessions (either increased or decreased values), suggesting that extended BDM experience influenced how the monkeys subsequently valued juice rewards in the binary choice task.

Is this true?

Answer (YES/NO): NO